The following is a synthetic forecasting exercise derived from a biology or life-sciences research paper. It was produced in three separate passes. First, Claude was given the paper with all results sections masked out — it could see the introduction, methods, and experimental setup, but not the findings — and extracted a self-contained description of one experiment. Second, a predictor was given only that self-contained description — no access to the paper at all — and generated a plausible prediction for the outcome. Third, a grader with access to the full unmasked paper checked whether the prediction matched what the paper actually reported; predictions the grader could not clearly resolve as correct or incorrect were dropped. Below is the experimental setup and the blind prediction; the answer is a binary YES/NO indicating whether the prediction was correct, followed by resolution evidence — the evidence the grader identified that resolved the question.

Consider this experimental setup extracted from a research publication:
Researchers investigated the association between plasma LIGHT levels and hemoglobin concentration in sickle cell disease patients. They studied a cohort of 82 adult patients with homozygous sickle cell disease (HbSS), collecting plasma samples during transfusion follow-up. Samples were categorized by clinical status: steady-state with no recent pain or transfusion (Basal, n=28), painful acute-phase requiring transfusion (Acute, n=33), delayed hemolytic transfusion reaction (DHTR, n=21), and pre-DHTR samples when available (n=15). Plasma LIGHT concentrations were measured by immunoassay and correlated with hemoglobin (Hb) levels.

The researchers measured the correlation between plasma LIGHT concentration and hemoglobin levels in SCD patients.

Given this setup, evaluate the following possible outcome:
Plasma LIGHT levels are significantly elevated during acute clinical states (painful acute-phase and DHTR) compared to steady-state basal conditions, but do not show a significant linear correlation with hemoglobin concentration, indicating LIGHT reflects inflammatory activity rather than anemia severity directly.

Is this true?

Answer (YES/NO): NO